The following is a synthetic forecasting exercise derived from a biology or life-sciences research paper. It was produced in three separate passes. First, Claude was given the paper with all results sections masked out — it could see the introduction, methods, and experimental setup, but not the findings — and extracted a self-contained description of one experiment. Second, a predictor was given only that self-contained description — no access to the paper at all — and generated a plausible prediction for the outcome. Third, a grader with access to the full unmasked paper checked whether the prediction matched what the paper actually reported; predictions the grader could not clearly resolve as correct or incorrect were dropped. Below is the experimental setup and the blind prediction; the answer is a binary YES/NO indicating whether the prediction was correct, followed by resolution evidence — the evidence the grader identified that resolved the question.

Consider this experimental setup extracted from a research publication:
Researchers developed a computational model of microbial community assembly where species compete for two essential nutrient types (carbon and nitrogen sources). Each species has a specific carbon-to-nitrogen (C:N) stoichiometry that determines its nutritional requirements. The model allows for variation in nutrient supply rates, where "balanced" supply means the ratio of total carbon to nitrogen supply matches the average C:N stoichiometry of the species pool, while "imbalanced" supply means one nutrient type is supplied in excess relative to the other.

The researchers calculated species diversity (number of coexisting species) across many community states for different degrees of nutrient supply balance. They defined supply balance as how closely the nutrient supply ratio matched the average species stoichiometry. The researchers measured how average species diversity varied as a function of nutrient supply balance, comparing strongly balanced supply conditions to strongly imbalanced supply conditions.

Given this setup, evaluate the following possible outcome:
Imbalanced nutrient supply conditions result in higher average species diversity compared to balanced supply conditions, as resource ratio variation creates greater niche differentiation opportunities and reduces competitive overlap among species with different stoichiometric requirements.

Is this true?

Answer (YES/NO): NO